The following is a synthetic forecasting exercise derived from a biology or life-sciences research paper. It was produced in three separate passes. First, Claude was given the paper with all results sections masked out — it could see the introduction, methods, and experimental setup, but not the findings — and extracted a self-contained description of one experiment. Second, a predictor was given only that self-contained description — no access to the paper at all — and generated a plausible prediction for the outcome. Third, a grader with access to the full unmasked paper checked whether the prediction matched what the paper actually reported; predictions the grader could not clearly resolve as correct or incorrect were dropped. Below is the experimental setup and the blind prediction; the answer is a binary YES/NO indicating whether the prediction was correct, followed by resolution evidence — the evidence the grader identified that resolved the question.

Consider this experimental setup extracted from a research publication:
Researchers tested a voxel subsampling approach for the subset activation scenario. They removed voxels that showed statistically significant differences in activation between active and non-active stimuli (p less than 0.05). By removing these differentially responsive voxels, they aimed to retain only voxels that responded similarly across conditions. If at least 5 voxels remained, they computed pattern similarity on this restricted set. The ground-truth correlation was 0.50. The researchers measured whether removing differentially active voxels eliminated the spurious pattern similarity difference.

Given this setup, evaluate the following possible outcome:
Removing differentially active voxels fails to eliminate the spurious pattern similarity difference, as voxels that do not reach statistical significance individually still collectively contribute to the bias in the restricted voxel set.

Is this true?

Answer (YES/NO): NO